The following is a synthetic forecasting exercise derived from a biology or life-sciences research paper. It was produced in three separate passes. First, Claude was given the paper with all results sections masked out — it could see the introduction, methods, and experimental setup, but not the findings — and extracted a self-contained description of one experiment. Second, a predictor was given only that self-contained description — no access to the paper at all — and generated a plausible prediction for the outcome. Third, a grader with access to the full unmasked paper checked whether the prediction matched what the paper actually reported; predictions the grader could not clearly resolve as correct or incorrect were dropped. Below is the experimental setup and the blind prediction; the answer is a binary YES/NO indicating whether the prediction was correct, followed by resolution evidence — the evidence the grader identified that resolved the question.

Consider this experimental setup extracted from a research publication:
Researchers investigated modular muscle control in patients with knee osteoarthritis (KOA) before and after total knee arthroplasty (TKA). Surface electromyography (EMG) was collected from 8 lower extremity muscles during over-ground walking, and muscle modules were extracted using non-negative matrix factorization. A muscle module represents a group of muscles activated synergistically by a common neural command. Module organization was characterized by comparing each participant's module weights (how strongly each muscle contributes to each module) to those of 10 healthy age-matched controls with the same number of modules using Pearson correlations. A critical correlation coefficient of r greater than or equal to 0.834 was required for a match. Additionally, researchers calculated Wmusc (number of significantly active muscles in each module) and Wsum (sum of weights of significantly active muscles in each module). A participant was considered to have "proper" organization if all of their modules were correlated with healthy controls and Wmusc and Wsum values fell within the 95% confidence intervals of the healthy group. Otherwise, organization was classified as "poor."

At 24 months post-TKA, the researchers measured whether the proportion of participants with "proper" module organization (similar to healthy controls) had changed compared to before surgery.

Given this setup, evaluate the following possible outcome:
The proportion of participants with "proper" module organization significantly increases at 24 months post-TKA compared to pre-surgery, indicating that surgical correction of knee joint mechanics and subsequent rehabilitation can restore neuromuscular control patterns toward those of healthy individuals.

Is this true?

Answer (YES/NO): NO